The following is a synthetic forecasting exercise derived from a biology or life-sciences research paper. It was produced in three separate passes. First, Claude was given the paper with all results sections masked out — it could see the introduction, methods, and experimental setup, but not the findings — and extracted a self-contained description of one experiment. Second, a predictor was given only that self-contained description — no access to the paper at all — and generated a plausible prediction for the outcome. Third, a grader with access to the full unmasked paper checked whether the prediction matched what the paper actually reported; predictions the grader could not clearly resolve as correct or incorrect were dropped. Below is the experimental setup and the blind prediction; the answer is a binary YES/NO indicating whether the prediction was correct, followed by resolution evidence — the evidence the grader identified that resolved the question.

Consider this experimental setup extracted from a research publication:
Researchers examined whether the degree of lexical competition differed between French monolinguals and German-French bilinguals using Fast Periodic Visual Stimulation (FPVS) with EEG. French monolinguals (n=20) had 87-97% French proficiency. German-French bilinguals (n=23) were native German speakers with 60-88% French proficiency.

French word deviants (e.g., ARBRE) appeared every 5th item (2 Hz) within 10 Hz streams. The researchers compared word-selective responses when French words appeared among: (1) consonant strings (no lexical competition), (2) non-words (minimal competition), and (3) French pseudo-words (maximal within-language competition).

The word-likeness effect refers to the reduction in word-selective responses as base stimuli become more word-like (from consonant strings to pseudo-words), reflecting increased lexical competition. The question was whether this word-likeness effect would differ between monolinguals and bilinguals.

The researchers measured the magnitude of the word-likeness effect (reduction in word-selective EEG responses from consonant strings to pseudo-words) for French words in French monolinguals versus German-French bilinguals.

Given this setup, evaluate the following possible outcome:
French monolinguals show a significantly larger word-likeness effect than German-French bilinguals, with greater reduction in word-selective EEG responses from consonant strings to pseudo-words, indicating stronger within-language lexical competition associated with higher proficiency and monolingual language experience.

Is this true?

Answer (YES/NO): NO